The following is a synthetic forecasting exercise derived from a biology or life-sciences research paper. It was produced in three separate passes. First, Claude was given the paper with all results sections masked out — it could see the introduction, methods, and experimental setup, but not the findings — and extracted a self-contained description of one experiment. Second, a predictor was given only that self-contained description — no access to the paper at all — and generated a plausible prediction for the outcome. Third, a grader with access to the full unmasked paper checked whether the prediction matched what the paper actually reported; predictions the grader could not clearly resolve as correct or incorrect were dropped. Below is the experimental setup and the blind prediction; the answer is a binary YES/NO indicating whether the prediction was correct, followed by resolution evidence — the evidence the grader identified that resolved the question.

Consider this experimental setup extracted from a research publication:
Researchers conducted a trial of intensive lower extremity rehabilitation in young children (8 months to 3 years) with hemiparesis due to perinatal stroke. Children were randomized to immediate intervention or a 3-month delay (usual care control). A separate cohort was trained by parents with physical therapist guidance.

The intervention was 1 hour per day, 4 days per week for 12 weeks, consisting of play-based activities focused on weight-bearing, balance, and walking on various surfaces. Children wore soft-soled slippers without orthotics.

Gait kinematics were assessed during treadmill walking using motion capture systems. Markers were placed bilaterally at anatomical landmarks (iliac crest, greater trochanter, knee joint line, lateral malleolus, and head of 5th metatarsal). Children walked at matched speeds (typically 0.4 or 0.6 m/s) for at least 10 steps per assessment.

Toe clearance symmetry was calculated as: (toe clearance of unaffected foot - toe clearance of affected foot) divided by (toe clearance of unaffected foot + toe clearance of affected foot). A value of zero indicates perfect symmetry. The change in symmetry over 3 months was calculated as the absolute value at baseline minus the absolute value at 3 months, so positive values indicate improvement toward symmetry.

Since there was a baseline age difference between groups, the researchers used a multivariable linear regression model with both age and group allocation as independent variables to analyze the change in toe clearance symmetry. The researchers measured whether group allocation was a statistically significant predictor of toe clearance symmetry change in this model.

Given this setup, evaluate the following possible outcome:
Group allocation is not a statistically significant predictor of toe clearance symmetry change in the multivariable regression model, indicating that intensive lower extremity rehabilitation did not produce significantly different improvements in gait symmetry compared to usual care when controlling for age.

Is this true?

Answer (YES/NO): YES